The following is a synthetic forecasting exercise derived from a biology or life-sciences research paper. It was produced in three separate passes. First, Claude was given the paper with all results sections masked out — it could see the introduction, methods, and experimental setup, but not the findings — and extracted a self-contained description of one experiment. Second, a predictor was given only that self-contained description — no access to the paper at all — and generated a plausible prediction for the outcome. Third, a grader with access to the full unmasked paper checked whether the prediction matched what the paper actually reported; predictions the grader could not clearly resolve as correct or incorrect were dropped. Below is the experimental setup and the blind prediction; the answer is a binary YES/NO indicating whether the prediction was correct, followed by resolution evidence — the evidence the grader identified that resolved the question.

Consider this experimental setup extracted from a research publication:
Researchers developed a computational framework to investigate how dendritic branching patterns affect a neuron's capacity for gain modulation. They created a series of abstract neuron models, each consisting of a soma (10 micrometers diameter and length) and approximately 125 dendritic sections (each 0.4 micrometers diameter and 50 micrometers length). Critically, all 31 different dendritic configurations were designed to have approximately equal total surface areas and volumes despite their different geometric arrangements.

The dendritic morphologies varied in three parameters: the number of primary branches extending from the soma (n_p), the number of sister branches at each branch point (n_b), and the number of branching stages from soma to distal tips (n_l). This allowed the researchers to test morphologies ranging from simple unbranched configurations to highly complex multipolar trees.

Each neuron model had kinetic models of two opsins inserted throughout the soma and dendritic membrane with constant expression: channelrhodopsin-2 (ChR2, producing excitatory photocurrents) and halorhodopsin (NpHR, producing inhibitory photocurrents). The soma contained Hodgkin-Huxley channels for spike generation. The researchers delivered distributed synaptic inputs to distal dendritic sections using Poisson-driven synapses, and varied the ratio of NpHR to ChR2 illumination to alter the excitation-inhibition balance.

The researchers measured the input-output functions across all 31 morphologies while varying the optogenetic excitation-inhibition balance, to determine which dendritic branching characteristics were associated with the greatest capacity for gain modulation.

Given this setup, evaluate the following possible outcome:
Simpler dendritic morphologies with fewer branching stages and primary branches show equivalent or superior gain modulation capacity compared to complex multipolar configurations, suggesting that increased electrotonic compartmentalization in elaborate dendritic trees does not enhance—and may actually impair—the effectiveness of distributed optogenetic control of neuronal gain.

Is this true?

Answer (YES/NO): NO